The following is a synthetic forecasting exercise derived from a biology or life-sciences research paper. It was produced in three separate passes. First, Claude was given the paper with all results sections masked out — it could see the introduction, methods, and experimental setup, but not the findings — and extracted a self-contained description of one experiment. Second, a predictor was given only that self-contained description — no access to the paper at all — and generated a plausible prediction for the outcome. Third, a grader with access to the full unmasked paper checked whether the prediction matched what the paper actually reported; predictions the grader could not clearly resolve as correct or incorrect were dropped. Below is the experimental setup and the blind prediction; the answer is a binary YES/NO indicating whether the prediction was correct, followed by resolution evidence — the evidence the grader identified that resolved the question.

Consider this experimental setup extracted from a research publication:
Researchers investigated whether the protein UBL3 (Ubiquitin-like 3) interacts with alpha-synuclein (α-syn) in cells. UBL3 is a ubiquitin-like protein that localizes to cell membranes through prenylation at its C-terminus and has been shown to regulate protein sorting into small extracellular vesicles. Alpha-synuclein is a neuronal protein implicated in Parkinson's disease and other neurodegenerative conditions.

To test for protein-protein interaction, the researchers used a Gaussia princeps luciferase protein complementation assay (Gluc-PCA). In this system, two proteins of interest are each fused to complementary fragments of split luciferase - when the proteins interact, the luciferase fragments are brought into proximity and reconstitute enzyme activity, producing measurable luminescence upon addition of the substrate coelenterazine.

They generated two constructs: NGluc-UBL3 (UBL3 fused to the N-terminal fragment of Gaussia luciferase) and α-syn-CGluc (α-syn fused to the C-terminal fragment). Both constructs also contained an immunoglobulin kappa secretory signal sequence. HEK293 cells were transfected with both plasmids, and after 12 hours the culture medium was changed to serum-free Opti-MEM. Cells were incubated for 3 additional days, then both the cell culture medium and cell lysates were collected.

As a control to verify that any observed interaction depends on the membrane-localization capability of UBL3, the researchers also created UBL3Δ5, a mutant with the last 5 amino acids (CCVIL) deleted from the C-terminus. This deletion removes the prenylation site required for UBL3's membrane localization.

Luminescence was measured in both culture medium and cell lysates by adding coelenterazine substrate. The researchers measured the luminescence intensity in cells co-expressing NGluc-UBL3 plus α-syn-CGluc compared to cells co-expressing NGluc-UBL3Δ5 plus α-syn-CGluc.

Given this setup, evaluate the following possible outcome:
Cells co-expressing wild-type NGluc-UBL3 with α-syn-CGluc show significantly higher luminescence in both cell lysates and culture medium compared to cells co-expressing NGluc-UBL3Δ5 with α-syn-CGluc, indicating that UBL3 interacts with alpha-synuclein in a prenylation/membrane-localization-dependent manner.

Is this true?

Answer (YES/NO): NO